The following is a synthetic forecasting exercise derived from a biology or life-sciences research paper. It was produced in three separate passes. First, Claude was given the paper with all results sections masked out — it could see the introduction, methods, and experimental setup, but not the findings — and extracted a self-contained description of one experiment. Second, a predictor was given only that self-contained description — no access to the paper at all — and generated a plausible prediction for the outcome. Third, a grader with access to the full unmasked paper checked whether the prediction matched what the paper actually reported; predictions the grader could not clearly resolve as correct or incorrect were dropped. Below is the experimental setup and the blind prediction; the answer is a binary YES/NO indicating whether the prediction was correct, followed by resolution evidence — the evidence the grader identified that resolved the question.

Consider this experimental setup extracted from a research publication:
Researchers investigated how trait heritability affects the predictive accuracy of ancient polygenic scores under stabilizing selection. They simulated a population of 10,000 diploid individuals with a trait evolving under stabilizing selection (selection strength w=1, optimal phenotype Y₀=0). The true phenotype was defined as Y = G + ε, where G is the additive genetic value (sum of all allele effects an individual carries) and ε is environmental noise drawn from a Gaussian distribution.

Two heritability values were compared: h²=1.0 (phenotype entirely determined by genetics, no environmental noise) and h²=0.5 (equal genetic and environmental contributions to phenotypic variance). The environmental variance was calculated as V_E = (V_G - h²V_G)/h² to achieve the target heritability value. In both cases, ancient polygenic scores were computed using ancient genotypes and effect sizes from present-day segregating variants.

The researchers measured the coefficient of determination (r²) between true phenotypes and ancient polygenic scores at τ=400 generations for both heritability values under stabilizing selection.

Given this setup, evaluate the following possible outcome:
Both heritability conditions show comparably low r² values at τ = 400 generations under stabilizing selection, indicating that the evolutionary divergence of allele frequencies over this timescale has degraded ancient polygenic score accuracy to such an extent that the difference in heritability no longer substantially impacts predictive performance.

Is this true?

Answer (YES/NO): NO